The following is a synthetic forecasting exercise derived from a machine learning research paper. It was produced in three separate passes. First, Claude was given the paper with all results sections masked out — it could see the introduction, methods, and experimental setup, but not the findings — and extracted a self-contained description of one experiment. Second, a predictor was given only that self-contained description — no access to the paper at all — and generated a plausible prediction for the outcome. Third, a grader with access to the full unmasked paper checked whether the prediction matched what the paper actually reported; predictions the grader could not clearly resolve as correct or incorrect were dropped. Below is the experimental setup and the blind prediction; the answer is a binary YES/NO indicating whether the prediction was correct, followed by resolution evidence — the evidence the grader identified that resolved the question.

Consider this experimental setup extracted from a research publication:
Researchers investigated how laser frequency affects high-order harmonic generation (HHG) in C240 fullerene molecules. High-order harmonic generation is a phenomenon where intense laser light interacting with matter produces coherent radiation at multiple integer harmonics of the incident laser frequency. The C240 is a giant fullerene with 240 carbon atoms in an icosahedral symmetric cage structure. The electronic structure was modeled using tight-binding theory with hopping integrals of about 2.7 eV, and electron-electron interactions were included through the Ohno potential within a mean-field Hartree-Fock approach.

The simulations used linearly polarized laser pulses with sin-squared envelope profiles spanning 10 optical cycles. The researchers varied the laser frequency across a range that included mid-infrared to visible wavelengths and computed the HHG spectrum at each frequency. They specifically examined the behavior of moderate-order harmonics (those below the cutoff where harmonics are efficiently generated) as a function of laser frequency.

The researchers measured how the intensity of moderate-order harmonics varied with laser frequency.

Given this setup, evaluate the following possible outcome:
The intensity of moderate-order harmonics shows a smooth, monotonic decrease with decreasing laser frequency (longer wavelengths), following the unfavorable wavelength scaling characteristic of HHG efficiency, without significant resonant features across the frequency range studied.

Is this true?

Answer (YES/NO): NO